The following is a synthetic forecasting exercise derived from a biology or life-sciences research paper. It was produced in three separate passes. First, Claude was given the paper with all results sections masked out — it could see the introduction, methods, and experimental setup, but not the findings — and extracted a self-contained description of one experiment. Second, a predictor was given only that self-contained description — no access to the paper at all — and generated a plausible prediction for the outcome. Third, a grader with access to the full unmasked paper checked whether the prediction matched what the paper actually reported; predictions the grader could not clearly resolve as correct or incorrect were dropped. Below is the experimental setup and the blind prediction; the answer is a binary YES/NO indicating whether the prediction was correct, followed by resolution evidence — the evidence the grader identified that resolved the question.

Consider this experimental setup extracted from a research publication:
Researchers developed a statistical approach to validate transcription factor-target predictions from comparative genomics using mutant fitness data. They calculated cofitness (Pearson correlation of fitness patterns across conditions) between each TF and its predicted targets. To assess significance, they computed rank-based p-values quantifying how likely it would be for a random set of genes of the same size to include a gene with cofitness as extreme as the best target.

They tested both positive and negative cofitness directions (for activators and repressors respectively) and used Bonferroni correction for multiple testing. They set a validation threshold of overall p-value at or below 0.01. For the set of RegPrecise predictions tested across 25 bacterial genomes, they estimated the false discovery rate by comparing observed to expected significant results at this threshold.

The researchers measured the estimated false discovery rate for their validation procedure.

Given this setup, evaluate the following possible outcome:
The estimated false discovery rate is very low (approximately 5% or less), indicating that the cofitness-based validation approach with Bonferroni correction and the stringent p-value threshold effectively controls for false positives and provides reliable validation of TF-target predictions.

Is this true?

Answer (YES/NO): YES